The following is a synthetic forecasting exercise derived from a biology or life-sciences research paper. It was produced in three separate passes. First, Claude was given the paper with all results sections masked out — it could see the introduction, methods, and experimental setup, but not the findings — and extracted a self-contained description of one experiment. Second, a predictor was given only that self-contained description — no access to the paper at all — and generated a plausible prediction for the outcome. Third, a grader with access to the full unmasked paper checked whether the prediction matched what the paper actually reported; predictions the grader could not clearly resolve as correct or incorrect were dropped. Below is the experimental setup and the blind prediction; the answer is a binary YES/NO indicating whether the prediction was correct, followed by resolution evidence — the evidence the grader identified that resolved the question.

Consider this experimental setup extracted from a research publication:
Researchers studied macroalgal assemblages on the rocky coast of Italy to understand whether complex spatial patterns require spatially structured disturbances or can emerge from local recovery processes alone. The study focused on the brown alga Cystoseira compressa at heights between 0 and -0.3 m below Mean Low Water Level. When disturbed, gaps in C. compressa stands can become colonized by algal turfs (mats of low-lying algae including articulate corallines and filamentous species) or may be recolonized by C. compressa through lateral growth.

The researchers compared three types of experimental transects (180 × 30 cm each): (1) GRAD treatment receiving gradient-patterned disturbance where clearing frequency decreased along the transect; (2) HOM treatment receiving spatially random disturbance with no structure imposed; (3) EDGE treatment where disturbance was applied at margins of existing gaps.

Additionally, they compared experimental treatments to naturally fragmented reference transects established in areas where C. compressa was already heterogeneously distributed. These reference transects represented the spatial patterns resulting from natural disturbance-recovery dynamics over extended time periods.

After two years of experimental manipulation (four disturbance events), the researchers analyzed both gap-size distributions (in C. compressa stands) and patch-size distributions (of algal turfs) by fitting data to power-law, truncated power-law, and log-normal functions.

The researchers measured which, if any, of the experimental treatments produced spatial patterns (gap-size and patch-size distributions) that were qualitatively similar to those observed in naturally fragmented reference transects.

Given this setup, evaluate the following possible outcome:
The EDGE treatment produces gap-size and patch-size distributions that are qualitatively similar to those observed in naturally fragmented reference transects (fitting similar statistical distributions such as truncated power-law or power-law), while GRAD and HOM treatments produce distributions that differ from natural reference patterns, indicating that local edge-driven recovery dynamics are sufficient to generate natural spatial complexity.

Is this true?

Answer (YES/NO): NO